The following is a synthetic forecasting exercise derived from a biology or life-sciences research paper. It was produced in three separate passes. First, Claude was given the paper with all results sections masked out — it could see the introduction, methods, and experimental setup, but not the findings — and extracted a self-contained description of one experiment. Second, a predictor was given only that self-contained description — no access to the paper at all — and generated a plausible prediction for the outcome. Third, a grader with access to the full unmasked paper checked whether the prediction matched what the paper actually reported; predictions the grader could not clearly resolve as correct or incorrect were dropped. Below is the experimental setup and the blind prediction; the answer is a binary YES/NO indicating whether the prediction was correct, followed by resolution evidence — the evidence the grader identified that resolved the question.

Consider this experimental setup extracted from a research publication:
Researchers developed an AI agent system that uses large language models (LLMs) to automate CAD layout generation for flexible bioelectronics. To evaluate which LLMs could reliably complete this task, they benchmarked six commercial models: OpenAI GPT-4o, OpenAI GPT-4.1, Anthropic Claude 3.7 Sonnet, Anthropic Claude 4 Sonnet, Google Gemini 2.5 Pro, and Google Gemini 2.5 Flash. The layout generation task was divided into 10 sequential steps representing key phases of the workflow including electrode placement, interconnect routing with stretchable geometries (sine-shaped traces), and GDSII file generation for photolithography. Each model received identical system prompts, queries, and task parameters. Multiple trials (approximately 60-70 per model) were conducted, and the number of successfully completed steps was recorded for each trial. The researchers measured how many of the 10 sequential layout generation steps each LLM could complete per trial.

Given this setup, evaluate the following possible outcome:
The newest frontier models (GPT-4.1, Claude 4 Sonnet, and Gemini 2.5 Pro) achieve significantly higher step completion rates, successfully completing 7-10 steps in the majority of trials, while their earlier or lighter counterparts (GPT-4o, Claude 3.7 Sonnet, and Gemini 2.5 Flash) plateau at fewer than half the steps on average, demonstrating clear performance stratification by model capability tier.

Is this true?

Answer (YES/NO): NO